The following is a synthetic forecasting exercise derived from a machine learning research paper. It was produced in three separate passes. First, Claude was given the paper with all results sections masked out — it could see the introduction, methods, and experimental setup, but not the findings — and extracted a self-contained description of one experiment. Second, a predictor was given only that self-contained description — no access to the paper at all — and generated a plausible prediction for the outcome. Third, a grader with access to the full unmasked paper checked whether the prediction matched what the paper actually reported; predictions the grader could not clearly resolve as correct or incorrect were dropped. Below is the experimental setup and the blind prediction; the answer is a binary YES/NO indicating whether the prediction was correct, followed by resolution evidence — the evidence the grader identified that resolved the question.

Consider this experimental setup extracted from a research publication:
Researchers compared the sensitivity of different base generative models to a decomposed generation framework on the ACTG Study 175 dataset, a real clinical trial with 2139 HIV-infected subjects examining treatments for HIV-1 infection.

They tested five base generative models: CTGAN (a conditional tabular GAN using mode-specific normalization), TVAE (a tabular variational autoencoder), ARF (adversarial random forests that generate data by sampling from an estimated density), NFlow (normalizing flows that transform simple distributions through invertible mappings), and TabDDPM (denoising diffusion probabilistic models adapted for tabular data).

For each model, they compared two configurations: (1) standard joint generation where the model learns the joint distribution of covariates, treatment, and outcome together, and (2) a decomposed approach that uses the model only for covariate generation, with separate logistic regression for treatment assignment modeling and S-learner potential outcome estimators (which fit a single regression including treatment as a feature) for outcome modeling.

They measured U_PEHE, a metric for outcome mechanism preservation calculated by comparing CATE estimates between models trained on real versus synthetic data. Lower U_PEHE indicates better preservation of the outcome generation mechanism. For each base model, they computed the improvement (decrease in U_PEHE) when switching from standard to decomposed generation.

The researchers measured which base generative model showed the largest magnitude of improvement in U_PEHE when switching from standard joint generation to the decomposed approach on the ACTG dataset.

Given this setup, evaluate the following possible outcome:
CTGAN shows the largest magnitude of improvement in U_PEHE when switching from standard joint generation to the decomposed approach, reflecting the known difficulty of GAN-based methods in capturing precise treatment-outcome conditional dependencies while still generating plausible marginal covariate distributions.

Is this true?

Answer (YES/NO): NO